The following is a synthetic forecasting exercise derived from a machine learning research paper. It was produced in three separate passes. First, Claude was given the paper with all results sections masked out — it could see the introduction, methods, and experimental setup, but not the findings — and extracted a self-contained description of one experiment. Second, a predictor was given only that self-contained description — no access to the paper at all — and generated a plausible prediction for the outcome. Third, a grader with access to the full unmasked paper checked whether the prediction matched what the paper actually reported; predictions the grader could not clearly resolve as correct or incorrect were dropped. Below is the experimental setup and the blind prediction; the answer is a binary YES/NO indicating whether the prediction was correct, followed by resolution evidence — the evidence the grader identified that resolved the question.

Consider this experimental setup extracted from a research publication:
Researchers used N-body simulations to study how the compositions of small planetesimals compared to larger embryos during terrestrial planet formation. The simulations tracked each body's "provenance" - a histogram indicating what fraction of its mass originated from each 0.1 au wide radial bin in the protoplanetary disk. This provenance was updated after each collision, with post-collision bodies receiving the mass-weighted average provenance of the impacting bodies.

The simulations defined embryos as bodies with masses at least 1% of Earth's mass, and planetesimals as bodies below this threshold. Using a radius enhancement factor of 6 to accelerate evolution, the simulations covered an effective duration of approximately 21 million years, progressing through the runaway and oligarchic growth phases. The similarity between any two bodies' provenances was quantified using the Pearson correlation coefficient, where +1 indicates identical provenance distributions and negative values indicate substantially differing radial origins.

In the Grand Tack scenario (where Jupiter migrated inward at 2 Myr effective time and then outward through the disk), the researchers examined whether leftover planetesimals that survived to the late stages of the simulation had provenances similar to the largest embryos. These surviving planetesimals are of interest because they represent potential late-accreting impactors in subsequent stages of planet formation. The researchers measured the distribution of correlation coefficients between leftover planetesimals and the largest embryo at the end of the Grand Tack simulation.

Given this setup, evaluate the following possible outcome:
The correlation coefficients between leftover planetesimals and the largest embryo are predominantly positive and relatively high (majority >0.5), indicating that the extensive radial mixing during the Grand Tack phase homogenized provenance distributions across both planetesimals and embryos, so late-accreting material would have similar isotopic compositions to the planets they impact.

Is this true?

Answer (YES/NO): NO